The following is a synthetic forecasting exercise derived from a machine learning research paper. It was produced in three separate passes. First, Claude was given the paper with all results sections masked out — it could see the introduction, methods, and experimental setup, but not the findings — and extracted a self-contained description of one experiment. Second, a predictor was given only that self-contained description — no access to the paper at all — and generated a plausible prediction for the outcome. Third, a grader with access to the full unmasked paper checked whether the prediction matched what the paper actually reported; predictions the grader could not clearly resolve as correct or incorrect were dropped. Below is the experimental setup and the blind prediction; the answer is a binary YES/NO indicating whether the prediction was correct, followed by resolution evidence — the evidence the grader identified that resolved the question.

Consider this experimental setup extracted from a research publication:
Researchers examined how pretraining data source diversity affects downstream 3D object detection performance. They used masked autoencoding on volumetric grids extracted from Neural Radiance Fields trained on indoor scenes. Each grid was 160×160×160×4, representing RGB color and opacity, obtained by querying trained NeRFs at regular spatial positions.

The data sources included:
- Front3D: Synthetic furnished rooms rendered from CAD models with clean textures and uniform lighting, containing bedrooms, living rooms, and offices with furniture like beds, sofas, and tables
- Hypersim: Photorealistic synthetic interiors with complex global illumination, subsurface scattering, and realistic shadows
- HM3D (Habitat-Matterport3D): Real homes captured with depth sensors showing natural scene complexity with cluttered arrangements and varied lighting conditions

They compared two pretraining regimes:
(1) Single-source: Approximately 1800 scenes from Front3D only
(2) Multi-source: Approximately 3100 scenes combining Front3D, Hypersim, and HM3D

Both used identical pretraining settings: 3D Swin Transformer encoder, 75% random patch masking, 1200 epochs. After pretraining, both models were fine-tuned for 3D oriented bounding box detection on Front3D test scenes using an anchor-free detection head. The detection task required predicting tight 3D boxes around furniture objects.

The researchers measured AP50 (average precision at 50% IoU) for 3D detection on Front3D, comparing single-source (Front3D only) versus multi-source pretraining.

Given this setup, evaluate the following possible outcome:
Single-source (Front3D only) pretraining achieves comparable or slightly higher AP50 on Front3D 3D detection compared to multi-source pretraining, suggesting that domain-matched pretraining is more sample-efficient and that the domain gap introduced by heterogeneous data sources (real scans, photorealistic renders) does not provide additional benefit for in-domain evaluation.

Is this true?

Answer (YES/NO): NO